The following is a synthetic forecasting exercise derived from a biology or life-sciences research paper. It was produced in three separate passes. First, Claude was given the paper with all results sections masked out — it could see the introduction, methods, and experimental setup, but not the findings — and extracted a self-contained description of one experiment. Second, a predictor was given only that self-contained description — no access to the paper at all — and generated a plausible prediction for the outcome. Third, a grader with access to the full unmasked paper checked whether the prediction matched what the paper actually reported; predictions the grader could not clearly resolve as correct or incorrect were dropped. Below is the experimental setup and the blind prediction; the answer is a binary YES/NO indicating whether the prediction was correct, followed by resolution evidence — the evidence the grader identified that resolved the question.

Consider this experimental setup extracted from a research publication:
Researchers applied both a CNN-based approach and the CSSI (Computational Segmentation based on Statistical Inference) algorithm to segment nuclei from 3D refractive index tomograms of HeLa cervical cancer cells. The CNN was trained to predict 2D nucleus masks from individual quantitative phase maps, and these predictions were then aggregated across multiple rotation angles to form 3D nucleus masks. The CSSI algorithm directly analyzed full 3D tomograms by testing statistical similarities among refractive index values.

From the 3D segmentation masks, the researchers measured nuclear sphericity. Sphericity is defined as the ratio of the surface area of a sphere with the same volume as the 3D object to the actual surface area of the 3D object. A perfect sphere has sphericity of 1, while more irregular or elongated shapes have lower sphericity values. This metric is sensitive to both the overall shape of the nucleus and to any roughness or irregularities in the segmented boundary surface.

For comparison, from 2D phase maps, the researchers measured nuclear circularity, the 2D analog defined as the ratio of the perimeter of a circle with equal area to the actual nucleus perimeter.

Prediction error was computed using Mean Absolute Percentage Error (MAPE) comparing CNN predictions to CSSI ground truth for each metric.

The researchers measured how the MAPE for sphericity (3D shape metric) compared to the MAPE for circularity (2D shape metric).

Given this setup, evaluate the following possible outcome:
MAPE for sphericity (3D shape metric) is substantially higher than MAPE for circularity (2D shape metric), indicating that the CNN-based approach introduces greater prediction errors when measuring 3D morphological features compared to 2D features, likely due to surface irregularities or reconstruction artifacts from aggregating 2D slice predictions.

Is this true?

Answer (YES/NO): NO